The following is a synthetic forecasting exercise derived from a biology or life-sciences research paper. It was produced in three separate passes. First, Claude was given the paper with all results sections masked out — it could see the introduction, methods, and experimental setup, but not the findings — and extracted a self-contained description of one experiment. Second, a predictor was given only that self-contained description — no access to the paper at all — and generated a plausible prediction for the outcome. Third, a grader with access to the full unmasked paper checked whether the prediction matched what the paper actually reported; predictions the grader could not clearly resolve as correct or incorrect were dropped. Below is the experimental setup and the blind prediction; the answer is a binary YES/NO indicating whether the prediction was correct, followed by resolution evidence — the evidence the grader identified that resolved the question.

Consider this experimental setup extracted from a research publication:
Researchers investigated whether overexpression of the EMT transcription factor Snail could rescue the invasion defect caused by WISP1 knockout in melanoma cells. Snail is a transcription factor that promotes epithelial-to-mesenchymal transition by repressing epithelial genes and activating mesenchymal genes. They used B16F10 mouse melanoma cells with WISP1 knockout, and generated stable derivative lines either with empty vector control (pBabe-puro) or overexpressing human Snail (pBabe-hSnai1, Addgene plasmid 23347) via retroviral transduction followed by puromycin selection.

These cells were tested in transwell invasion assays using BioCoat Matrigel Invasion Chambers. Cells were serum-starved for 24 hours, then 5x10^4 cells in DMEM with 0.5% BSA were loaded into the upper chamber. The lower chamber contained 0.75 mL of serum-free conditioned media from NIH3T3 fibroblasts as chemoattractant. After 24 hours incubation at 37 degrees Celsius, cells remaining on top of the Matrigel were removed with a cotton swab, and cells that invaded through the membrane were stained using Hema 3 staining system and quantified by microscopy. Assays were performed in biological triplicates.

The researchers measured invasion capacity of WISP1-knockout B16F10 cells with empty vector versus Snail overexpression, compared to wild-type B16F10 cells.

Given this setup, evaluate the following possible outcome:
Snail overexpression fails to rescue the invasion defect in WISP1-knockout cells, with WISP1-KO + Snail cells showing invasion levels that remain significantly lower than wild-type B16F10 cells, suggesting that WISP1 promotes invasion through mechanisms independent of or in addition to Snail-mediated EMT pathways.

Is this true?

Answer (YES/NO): NO